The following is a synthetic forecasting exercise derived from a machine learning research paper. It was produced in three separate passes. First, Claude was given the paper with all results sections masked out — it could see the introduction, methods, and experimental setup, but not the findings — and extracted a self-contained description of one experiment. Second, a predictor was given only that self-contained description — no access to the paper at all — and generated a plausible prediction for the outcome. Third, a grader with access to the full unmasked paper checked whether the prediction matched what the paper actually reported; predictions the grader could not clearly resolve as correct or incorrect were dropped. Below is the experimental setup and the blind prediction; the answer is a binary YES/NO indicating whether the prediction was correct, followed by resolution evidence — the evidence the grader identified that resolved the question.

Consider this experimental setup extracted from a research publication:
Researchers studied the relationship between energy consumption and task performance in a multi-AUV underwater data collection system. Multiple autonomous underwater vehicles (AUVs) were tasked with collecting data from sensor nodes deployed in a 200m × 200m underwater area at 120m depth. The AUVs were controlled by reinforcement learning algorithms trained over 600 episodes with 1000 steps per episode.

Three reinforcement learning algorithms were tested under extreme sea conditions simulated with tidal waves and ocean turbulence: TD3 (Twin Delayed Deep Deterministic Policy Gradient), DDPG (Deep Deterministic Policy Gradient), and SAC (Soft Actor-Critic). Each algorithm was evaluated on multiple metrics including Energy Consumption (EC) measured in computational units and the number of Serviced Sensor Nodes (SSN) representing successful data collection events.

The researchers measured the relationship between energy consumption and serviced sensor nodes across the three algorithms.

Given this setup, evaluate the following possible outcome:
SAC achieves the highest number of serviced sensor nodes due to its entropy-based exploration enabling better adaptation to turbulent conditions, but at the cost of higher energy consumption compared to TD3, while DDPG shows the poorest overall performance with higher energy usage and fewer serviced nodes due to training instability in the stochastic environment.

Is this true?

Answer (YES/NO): NO